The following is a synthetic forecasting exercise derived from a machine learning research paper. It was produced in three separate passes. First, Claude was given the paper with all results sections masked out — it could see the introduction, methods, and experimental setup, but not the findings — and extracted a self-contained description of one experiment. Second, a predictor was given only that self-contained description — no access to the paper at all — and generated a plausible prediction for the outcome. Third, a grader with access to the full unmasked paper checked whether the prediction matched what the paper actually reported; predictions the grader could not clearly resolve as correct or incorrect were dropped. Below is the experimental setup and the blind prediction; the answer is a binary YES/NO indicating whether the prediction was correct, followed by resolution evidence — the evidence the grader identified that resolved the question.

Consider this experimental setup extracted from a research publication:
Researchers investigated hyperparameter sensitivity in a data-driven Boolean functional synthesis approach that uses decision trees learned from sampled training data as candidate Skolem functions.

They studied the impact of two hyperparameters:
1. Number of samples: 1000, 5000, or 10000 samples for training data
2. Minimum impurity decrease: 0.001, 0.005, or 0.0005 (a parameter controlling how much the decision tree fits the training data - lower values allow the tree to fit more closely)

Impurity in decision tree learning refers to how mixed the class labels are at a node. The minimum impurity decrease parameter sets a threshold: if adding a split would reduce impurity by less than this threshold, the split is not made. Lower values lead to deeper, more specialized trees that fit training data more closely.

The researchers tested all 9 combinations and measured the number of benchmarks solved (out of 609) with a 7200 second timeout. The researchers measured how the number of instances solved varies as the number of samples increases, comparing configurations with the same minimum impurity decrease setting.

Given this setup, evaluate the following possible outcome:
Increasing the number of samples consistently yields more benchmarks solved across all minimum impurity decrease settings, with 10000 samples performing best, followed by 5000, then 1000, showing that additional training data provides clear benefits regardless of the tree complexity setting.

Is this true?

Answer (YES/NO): NO